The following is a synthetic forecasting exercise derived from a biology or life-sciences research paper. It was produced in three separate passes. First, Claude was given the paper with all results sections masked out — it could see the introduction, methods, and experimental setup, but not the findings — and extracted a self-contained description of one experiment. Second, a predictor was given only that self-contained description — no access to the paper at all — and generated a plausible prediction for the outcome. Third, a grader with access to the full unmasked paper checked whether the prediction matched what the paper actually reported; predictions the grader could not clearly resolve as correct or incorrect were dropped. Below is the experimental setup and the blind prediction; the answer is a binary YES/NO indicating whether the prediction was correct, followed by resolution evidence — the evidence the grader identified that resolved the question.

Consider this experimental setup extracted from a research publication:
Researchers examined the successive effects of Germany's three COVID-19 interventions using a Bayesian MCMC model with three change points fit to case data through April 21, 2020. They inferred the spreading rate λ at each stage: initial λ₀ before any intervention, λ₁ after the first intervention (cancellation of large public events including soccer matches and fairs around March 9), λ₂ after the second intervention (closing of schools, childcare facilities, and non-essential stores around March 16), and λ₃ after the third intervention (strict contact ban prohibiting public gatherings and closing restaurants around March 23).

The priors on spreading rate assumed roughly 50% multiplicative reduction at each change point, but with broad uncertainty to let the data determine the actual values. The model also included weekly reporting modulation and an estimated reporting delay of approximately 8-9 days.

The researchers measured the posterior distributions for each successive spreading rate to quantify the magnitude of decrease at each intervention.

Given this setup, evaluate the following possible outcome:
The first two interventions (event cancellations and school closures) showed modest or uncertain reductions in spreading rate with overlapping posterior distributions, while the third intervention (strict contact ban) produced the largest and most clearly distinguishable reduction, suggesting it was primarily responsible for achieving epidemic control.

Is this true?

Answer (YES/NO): NO